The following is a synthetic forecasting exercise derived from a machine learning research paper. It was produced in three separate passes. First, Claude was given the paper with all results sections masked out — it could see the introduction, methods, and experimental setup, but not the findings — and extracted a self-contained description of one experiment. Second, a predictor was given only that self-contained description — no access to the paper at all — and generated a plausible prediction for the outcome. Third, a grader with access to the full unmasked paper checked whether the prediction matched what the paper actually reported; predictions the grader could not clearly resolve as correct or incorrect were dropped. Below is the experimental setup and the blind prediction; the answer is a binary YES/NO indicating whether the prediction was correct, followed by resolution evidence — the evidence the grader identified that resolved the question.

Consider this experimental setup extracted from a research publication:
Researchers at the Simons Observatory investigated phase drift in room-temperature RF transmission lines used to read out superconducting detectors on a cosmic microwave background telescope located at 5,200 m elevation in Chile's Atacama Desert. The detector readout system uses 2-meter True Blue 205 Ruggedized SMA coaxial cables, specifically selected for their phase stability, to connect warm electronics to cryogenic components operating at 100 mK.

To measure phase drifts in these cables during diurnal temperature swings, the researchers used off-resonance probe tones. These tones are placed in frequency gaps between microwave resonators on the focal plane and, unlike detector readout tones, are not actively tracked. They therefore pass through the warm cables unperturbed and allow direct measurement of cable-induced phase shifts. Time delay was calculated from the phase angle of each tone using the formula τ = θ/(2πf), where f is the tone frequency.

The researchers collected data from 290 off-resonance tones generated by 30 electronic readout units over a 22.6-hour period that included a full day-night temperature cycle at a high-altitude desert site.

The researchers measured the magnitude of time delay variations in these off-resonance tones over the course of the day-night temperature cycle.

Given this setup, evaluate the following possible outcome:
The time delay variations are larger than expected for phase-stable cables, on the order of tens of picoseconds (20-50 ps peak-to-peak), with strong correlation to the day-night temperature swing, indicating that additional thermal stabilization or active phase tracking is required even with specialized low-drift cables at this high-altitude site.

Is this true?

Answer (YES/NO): NO